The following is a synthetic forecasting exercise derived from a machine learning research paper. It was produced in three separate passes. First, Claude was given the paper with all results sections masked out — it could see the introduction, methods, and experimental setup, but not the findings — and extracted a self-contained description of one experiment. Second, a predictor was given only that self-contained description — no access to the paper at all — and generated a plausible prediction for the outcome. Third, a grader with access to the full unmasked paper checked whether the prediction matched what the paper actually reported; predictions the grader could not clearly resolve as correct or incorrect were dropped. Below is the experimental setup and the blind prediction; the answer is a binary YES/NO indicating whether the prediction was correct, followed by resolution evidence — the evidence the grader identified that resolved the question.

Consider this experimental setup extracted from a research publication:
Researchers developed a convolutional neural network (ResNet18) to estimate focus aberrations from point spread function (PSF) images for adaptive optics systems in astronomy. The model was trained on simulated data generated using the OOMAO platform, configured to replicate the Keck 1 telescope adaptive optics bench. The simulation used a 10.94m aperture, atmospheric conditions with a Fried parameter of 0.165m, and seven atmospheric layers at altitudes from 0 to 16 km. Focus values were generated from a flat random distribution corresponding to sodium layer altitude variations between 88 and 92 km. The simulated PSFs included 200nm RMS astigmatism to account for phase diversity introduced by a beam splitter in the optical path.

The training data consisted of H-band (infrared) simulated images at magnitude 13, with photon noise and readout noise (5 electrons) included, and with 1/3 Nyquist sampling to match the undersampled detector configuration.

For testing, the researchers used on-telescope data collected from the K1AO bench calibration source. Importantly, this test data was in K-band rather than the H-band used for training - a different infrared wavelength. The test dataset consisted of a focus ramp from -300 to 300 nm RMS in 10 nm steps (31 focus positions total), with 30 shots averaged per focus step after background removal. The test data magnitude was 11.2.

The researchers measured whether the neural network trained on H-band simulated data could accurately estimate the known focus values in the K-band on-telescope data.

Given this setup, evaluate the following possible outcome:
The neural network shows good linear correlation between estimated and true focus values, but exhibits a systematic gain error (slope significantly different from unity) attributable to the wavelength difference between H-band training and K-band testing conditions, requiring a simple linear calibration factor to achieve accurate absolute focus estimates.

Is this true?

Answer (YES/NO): NO